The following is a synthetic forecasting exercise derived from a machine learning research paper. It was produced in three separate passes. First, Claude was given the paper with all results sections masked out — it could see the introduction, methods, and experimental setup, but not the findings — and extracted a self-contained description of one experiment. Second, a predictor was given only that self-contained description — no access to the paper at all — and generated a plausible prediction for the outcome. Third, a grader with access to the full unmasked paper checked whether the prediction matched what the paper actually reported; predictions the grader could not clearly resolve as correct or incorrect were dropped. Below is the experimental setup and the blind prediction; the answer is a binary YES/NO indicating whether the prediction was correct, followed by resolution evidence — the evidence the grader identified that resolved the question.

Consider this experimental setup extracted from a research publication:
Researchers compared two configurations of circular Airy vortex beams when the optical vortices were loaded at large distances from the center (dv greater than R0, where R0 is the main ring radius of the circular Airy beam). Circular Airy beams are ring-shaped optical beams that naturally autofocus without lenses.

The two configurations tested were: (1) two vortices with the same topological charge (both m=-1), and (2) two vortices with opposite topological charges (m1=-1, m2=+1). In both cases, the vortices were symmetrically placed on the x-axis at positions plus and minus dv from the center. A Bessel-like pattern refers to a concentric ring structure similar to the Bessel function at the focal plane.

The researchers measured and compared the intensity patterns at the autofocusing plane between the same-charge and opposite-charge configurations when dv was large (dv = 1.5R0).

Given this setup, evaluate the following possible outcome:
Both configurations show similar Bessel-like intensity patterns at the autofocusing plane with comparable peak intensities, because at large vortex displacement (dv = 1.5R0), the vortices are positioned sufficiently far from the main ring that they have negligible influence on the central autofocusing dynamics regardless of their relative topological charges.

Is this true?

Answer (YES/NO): NO